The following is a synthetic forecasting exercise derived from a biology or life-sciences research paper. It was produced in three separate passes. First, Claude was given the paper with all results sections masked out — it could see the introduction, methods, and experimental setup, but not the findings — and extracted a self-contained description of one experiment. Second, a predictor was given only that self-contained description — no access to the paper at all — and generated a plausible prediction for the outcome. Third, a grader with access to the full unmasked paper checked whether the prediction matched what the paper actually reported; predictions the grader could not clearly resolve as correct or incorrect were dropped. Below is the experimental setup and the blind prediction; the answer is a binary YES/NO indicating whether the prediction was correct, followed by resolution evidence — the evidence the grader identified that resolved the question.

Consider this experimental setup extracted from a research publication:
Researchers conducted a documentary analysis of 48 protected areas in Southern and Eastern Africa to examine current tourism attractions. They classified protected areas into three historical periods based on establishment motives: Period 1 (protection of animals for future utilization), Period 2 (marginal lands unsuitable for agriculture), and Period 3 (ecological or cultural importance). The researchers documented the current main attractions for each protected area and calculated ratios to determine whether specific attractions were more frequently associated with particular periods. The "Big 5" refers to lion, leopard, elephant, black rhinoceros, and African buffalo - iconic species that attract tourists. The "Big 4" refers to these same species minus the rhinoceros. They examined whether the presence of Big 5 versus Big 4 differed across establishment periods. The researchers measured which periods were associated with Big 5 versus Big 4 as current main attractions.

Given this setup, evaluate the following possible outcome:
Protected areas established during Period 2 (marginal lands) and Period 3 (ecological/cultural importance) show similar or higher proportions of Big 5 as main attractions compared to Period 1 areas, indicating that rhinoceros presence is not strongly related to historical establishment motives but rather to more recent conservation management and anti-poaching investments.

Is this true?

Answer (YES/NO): NO